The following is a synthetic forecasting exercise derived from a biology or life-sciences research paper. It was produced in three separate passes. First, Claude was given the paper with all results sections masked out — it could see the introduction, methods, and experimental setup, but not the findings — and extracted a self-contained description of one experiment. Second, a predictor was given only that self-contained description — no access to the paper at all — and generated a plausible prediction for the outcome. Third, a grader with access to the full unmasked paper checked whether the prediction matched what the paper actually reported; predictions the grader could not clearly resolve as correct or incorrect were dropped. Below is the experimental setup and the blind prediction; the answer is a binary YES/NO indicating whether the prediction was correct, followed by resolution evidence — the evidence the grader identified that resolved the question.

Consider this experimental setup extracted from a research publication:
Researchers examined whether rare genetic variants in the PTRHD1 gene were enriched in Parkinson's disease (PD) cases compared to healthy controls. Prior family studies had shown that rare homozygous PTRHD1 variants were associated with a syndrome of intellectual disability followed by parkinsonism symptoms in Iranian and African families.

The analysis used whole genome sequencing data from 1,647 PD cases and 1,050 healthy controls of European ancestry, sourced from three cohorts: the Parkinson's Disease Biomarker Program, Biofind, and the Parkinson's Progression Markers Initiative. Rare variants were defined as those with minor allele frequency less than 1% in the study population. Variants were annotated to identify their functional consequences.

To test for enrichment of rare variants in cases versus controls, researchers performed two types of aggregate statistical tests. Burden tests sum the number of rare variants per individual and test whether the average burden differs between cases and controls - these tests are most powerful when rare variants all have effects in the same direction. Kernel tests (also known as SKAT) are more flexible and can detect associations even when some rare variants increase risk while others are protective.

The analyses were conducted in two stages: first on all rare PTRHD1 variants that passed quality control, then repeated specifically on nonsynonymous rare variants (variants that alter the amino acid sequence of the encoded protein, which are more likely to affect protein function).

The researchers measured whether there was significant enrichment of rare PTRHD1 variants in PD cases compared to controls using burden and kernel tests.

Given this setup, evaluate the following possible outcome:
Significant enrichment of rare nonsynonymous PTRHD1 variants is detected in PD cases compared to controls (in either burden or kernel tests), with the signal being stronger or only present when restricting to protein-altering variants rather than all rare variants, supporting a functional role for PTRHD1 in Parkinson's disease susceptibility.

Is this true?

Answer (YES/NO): NO